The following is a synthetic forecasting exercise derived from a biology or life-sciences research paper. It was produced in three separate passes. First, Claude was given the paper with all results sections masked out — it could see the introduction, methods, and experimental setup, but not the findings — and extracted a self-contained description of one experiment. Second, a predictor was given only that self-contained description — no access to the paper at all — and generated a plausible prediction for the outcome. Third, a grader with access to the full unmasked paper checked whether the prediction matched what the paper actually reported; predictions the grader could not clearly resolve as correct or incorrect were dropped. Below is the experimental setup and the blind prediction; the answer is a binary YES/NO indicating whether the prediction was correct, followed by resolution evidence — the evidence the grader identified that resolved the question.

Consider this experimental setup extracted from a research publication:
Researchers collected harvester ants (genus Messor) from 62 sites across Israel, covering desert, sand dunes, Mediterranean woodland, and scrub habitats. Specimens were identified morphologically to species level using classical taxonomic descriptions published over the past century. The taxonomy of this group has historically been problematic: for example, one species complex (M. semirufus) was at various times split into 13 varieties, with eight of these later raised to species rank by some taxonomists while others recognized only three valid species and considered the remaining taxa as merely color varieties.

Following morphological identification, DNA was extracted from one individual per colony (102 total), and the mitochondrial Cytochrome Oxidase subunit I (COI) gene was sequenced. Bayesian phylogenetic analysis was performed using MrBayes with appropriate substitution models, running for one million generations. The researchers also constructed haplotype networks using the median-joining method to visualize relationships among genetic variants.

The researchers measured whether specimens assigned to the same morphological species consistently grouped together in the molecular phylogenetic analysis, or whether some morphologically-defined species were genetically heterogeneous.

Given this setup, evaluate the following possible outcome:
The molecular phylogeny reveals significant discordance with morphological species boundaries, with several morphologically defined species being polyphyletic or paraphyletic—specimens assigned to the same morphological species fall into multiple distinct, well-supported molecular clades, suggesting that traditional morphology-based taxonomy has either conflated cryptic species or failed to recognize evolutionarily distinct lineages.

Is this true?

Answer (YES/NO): YES